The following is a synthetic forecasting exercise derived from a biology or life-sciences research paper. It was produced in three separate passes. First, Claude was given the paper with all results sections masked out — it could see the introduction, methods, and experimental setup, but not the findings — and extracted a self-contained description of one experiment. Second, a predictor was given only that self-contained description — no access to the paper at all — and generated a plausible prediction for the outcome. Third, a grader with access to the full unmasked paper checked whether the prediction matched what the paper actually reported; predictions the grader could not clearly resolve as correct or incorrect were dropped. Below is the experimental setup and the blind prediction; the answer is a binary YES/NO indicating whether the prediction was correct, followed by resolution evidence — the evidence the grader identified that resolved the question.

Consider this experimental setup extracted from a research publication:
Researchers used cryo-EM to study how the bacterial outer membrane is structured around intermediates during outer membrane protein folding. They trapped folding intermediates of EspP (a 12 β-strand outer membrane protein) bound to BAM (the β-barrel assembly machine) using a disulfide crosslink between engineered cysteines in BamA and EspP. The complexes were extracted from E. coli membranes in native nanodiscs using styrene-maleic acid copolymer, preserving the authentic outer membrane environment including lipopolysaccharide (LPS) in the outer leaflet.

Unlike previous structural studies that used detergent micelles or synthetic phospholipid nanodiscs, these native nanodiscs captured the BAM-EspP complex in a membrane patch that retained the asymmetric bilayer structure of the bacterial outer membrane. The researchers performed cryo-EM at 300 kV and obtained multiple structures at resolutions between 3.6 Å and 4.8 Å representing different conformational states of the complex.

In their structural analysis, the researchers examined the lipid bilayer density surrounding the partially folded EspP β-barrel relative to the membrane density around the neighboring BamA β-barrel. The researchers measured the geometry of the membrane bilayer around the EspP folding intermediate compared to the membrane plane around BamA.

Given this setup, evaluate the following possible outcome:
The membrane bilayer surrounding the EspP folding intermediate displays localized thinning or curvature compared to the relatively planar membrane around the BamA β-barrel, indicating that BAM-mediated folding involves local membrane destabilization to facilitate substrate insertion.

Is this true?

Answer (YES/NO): YES